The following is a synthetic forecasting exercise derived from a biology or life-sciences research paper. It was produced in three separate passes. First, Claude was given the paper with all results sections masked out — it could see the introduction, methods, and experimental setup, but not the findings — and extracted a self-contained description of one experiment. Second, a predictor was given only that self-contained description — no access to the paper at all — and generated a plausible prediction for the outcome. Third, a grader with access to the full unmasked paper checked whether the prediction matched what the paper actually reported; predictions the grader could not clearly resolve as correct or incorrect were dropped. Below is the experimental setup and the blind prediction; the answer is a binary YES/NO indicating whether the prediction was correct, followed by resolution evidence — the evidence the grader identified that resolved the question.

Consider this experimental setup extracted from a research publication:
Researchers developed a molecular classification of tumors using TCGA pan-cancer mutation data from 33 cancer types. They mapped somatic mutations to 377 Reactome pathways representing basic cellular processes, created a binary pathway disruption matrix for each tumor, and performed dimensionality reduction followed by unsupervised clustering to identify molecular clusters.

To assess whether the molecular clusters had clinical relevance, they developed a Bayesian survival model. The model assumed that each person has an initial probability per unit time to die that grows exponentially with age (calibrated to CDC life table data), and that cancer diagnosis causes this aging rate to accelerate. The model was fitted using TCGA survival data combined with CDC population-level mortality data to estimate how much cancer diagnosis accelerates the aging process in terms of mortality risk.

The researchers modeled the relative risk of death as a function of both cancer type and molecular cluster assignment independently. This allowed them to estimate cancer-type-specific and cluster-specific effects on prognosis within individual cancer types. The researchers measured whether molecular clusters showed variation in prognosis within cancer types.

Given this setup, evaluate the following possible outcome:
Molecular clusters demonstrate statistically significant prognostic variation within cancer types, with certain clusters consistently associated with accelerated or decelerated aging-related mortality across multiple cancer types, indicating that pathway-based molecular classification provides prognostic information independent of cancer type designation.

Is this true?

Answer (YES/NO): NO